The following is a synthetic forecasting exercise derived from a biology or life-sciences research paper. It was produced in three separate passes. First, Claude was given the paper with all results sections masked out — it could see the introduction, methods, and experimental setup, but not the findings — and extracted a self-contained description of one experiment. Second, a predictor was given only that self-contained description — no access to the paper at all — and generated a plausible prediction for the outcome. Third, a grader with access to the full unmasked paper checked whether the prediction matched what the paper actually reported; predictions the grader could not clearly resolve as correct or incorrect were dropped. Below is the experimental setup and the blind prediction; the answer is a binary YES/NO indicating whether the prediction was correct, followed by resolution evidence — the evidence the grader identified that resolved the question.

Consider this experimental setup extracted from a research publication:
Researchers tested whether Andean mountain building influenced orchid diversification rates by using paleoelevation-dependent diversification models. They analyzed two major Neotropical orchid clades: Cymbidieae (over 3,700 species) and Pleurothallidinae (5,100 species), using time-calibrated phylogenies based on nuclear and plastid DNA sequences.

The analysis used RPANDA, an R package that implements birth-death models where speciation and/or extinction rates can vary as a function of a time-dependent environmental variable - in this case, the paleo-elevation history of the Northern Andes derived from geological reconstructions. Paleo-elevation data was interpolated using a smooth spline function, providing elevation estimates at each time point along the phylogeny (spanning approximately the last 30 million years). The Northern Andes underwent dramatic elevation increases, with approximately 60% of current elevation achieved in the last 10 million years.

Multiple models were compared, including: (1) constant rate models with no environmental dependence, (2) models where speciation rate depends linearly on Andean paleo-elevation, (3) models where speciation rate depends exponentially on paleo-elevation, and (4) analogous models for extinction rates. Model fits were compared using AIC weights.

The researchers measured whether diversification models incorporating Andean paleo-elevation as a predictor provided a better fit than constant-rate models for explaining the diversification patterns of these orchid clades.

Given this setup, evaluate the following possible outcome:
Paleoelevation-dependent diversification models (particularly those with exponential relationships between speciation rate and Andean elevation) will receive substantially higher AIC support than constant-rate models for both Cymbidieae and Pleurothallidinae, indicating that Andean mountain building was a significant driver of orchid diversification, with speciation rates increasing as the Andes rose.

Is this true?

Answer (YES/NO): NO